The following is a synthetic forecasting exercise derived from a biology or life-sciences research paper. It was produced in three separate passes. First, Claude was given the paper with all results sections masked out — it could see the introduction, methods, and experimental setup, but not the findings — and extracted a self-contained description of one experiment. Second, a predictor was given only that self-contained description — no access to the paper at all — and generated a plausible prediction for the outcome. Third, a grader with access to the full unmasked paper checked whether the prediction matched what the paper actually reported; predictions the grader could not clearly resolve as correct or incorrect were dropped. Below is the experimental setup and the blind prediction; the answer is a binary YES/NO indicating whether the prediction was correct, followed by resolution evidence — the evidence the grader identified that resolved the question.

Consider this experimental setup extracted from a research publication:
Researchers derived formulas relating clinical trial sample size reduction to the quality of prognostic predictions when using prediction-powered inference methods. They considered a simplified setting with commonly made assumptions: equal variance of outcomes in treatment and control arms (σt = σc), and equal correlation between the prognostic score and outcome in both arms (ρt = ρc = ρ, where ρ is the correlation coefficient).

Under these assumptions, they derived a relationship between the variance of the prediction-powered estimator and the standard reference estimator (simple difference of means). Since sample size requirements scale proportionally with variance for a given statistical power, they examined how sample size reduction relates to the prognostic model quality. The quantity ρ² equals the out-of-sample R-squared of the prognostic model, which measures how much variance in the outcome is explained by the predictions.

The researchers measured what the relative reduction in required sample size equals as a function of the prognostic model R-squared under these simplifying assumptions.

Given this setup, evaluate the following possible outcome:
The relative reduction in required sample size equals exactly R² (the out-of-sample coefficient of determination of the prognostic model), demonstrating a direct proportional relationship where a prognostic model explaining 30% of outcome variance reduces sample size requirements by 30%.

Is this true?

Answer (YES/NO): YES